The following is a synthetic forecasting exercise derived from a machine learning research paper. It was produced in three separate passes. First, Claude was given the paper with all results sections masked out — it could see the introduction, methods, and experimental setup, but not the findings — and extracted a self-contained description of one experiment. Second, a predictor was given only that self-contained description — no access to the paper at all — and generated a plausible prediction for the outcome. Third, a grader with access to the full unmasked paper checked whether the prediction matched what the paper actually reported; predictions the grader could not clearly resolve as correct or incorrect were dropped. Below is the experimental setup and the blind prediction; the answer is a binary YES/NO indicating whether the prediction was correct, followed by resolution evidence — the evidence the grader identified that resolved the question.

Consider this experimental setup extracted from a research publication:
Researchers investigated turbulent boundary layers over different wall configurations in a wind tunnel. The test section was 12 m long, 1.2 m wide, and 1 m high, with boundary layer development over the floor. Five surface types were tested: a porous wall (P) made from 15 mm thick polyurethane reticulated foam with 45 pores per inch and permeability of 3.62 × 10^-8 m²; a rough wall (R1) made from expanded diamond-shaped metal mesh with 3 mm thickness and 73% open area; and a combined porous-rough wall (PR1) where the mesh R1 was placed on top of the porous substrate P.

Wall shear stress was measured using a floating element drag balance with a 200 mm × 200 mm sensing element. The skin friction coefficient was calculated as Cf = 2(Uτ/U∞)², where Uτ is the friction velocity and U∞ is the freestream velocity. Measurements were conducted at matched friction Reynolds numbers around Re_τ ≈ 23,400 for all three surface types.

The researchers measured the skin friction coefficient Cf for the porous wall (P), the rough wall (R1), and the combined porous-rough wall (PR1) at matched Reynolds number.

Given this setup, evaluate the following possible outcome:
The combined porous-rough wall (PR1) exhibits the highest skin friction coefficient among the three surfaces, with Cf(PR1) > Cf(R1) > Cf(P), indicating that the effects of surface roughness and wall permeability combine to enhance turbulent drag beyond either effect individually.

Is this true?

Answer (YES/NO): YES